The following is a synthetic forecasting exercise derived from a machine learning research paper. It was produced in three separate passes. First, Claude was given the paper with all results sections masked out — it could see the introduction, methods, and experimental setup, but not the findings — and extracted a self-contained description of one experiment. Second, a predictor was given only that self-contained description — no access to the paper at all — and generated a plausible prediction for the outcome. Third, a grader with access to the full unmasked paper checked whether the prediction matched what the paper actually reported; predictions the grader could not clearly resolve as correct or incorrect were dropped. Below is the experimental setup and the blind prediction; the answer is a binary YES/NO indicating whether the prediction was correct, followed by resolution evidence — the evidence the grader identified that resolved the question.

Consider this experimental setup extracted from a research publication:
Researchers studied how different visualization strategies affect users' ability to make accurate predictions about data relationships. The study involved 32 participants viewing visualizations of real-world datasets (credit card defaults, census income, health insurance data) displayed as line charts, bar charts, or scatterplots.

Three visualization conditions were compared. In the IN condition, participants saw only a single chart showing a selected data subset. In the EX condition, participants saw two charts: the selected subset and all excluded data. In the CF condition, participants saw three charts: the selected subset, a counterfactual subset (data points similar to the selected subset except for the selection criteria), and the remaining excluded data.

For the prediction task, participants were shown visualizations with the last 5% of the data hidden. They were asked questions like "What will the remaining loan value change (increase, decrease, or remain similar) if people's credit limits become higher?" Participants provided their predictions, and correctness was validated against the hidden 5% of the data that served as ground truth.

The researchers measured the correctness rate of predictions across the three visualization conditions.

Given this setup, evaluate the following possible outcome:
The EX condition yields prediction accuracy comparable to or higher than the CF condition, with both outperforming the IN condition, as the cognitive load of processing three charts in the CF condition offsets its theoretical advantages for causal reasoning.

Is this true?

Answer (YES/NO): NO